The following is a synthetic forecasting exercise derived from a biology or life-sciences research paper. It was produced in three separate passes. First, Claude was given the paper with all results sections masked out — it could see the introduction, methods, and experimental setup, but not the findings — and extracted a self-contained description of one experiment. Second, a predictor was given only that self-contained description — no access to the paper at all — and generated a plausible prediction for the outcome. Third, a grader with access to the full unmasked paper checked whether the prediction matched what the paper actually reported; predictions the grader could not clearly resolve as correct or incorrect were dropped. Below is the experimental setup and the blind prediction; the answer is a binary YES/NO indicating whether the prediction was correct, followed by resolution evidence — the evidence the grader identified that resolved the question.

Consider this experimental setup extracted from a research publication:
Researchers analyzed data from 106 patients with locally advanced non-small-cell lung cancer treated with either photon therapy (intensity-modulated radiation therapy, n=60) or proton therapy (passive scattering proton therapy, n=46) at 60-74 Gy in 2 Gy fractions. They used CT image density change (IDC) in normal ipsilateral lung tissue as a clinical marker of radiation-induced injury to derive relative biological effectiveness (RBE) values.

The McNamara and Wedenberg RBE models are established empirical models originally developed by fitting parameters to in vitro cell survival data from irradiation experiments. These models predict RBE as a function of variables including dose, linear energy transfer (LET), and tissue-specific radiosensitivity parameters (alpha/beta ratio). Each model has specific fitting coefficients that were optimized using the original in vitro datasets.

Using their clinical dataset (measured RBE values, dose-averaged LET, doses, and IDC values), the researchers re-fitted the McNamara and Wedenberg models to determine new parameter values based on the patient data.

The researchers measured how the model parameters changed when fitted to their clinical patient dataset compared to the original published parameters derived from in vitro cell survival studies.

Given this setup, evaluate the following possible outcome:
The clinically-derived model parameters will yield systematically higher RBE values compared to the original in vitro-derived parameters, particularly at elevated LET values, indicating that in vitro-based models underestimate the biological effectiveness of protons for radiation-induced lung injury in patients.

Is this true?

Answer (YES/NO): YES